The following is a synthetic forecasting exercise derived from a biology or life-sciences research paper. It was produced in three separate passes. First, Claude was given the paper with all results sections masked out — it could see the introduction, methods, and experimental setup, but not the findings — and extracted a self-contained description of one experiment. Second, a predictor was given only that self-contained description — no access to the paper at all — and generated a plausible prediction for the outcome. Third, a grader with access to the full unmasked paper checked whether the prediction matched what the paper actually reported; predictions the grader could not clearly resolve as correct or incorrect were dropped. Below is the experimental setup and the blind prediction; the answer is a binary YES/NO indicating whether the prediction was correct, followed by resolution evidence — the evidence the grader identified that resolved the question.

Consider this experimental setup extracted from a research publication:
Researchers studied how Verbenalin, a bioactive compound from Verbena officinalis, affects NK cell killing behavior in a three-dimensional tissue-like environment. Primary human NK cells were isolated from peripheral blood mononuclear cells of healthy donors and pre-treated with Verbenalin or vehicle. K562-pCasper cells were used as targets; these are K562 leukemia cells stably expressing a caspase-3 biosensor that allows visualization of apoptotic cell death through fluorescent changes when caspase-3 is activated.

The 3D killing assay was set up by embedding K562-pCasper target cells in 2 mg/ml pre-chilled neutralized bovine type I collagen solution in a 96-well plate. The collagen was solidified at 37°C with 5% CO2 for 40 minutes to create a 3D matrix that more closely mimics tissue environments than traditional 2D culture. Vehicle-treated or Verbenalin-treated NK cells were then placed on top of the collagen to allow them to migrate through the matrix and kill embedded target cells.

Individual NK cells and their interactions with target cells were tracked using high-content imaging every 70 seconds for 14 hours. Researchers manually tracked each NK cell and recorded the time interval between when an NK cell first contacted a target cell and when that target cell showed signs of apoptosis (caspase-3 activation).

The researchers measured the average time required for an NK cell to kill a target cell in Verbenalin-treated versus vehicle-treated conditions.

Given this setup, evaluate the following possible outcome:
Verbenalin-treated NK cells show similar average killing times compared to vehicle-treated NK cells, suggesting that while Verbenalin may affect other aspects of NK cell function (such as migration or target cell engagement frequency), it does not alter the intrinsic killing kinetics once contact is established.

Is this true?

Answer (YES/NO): NO